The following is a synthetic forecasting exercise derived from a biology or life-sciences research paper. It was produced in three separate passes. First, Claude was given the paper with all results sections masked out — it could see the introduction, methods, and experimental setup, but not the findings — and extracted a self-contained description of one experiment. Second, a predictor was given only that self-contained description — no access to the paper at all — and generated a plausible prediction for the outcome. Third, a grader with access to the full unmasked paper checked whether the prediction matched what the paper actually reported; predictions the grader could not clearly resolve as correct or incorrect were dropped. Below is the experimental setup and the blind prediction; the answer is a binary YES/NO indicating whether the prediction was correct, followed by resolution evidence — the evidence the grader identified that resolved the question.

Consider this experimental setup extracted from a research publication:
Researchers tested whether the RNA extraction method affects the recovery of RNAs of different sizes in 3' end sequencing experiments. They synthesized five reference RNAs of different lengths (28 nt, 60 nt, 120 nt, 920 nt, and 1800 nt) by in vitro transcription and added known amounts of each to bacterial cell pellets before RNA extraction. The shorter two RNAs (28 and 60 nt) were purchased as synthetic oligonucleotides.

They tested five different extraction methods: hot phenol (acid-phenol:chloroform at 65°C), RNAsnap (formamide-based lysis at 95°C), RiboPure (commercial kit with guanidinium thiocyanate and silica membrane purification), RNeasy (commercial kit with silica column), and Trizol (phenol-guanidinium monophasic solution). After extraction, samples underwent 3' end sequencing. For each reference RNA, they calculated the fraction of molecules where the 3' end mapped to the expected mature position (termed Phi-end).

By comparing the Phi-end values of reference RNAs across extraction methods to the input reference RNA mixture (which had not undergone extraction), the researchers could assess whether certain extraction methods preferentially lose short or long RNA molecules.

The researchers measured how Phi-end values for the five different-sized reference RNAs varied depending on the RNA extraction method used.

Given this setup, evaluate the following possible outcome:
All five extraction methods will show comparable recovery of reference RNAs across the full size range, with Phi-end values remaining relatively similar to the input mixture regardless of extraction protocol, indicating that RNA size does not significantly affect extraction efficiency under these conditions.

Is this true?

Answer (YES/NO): NO